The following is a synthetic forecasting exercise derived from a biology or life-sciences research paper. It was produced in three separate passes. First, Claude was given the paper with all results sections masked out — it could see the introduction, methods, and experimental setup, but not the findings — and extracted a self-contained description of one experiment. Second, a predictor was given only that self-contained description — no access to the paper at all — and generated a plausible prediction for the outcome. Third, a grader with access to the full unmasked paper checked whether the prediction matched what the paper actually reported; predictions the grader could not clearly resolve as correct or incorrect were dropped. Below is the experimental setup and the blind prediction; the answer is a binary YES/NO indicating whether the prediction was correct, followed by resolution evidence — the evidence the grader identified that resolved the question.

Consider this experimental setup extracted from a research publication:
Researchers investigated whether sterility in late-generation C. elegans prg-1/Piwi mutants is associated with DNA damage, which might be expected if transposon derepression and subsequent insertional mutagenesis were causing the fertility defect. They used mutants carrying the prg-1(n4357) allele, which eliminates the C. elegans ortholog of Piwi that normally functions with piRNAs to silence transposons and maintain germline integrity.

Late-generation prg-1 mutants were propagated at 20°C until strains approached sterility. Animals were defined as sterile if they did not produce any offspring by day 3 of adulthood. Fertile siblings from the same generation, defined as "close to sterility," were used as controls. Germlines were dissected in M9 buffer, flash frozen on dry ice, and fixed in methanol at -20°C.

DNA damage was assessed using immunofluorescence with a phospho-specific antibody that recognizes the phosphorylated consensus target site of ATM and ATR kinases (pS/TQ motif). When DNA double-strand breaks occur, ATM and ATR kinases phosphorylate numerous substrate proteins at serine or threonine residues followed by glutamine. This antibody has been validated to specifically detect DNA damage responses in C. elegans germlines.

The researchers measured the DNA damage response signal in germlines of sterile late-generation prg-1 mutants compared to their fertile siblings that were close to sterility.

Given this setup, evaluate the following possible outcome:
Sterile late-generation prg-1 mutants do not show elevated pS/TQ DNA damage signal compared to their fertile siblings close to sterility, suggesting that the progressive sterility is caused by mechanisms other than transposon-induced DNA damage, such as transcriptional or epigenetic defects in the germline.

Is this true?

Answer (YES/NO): YES